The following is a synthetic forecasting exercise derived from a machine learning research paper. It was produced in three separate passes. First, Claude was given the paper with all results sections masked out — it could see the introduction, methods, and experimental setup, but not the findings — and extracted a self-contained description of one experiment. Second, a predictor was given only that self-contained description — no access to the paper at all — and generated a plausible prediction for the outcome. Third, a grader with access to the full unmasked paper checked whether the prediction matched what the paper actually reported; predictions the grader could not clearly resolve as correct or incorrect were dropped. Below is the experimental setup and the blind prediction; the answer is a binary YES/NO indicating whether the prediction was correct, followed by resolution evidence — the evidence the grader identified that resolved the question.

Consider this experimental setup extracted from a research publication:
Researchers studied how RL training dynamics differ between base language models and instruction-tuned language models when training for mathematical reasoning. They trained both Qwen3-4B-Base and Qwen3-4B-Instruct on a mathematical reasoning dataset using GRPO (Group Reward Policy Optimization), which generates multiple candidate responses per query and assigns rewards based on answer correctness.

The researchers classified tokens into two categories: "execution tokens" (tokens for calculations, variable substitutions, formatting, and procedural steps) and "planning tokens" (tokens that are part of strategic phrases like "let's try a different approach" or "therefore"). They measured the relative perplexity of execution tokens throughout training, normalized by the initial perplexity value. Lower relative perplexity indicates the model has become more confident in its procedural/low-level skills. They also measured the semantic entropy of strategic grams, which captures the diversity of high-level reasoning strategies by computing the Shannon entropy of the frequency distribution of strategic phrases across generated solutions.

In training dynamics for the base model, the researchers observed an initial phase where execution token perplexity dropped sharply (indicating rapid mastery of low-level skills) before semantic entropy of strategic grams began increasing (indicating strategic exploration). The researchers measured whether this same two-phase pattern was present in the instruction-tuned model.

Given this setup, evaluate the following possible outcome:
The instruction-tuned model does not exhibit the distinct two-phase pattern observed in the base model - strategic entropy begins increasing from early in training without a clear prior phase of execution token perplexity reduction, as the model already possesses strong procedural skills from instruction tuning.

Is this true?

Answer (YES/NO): YES